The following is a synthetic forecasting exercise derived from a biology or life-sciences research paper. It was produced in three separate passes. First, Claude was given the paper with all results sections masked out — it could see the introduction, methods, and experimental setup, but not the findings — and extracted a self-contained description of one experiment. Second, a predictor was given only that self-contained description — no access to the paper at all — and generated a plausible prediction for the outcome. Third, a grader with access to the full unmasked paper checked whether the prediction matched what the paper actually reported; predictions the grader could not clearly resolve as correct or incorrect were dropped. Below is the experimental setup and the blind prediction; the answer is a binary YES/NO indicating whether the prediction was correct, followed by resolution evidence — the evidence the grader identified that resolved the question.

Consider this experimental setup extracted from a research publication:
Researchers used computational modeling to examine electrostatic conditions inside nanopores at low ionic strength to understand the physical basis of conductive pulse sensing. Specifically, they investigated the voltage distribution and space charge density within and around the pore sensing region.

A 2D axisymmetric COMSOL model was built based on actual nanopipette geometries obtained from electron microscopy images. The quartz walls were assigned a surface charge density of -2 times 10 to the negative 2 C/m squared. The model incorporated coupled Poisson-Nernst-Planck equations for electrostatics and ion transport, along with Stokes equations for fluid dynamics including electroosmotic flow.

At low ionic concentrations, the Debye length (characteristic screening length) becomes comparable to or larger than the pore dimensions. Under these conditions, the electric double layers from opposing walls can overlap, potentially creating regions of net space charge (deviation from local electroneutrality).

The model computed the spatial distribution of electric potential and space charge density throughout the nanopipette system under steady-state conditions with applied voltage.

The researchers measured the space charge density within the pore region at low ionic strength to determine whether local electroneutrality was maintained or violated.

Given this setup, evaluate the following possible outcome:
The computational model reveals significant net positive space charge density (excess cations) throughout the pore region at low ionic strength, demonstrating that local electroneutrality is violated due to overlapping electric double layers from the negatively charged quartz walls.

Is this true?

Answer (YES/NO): YES